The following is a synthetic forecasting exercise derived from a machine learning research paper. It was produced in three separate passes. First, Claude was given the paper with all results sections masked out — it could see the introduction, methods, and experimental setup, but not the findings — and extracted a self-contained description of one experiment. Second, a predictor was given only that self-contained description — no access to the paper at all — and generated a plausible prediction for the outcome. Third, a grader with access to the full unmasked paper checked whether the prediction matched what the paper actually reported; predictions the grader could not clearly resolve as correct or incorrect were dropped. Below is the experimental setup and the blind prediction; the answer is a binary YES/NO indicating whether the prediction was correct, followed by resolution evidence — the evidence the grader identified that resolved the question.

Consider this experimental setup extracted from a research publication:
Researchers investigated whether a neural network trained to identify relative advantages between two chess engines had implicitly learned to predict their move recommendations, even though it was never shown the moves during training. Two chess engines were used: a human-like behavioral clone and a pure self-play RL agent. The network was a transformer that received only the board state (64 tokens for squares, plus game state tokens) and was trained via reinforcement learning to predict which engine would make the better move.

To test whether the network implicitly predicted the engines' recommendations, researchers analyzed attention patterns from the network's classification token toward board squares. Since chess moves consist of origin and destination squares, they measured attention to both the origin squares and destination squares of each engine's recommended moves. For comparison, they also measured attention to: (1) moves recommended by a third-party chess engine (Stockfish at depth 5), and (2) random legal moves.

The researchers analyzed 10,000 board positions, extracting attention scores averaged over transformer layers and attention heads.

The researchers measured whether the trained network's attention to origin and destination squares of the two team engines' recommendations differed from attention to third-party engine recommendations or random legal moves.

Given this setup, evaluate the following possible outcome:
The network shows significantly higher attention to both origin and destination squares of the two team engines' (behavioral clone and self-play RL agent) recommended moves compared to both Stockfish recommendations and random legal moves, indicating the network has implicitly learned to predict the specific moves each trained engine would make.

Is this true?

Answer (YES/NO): NO